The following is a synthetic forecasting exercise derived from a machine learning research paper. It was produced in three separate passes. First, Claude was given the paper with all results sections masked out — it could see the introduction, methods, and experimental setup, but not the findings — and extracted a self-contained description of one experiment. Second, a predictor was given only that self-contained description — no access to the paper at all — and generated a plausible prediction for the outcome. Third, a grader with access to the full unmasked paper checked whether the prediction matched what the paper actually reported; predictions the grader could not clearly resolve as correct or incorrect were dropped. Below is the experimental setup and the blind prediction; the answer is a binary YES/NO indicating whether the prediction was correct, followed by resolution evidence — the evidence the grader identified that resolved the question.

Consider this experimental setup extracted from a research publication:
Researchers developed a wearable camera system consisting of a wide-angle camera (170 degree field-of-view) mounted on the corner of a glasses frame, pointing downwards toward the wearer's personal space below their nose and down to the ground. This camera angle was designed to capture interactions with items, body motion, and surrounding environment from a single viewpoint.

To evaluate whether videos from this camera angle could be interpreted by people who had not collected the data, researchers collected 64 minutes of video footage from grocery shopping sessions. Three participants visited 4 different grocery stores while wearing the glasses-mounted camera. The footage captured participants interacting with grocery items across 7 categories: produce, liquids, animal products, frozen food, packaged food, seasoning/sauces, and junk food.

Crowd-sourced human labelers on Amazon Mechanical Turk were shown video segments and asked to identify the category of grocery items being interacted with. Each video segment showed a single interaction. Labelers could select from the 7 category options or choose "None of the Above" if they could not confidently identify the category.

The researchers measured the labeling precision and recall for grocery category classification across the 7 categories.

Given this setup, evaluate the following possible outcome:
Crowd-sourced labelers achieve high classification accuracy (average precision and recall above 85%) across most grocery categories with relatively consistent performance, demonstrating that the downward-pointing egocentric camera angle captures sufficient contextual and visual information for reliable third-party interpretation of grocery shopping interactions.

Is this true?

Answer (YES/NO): NO